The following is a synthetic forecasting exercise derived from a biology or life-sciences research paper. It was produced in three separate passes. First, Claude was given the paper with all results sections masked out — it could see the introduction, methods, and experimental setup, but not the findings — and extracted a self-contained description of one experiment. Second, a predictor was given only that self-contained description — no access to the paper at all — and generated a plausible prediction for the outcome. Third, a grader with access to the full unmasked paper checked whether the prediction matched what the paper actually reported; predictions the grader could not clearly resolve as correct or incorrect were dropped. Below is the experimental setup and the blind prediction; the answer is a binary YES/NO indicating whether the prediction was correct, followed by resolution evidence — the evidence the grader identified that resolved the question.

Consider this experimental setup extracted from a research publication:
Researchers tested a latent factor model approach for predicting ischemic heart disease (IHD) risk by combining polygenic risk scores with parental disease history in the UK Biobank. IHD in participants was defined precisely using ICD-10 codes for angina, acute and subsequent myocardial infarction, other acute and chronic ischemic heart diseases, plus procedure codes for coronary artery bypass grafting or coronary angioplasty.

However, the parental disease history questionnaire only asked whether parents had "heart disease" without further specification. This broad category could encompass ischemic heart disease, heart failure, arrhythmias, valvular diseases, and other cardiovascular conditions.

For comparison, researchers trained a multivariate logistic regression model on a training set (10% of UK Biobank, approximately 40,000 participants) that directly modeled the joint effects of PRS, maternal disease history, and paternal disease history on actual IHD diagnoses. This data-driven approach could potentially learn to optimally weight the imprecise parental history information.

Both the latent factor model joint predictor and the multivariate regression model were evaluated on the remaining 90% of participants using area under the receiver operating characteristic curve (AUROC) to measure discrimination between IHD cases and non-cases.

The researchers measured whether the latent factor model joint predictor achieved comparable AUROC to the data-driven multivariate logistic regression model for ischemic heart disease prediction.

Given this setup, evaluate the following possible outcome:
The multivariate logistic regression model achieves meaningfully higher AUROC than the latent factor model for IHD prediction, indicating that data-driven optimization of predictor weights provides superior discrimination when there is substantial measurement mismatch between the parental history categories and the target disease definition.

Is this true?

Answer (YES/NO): YES